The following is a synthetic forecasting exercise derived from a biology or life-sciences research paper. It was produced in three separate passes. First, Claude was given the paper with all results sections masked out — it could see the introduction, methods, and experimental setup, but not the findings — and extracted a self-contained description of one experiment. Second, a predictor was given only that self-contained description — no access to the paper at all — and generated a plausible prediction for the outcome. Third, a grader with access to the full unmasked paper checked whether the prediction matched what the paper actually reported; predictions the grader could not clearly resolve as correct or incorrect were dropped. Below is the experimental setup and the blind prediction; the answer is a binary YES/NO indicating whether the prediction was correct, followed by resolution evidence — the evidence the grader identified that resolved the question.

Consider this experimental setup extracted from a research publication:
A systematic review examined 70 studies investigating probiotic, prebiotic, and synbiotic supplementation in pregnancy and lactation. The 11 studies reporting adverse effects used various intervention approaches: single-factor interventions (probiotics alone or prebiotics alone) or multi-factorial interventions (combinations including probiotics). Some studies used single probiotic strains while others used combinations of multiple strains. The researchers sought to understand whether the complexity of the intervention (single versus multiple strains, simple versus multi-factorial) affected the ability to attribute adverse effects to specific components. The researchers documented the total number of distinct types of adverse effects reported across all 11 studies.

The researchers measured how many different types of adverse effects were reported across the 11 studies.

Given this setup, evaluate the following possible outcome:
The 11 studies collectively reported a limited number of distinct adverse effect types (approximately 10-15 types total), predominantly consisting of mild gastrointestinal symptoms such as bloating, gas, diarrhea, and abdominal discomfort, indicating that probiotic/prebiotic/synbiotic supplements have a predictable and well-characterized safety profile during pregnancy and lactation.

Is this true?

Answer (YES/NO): NO